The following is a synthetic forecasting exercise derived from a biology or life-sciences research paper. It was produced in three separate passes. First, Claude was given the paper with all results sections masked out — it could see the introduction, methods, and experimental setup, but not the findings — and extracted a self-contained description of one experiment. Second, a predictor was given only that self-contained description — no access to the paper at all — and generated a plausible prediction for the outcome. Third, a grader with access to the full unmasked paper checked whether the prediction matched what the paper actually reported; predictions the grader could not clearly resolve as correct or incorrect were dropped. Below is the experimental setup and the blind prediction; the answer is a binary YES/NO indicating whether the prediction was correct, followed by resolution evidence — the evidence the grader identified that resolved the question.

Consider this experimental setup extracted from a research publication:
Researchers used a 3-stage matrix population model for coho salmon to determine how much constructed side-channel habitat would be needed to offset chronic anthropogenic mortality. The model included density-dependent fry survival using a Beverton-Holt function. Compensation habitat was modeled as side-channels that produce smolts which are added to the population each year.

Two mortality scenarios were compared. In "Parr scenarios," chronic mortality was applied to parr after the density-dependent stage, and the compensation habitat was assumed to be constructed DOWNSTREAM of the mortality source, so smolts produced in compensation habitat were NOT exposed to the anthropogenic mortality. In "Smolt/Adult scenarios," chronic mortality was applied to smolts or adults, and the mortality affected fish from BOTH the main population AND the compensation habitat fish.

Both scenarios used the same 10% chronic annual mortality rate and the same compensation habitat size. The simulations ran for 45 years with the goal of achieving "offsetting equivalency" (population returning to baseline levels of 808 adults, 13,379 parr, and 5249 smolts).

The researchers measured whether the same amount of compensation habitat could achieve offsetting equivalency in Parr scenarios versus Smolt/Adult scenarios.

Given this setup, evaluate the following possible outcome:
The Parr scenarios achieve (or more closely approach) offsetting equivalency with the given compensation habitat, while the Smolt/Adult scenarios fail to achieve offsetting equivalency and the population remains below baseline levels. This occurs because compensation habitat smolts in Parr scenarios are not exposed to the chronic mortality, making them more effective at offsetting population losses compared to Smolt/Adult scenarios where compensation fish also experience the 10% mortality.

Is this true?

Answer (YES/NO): YES